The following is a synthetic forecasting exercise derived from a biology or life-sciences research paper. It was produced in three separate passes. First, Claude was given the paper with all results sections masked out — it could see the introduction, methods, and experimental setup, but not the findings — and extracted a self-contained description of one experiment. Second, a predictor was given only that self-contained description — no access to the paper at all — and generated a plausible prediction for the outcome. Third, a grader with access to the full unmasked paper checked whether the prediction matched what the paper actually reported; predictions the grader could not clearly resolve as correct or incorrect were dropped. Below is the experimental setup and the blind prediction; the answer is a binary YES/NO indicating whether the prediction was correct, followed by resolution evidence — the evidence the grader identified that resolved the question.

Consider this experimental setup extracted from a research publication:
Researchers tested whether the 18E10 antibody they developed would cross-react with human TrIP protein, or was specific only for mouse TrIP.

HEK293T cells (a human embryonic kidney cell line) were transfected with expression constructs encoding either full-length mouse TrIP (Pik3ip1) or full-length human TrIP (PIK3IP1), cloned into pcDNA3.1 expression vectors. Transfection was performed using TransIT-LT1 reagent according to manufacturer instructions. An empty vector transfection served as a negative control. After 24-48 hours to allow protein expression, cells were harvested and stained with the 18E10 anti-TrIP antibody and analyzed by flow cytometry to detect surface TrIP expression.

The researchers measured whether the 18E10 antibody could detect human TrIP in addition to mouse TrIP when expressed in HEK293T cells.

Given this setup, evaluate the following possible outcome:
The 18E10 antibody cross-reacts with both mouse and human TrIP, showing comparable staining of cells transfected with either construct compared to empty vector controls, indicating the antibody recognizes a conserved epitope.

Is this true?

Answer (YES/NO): NO